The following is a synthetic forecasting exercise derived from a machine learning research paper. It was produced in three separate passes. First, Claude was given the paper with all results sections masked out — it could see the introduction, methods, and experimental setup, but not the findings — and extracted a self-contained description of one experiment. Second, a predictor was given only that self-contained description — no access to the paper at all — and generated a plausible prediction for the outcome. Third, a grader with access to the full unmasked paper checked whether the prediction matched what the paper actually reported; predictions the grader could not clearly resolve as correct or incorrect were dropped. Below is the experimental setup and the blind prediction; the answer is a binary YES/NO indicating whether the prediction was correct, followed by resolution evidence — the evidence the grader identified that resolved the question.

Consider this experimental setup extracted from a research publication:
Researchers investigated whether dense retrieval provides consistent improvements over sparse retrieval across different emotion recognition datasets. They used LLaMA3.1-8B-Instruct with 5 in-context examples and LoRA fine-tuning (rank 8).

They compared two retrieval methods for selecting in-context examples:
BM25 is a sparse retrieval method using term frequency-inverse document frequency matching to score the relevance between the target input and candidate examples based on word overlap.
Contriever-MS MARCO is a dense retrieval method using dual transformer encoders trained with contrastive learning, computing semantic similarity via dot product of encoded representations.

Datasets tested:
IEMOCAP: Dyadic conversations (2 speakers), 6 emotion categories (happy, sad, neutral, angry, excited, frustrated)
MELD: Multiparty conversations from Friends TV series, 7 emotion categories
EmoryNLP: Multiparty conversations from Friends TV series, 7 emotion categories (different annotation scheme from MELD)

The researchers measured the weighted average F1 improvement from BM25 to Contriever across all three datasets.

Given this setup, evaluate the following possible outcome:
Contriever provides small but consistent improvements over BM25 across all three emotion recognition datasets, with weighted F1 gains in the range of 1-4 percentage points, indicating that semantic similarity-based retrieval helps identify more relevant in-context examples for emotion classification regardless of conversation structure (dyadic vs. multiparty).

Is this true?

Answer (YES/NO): NO